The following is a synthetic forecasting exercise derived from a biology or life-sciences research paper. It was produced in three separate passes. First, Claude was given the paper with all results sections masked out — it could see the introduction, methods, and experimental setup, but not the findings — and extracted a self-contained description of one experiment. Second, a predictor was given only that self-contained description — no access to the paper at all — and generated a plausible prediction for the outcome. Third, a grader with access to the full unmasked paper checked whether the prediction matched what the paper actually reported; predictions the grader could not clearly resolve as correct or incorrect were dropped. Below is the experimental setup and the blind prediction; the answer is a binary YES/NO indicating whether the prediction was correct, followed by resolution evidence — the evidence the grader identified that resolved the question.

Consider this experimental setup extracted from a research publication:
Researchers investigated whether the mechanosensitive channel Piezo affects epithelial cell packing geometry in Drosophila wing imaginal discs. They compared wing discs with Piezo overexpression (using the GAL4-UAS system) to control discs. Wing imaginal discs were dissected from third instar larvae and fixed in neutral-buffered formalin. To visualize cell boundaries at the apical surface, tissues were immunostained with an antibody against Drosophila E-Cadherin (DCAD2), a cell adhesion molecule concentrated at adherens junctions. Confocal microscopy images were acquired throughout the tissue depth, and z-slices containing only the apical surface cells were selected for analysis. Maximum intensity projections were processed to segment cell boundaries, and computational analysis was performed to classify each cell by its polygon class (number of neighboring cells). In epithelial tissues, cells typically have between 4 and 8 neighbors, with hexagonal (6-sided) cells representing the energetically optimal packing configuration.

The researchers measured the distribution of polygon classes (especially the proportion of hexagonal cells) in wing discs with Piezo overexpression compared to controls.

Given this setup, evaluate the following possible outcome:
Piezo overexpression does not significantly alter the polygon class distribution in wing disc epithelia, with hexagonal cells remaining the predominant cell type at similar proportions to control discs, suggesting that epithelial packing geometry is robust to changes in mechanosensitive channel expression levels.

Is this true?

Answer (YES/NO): NO